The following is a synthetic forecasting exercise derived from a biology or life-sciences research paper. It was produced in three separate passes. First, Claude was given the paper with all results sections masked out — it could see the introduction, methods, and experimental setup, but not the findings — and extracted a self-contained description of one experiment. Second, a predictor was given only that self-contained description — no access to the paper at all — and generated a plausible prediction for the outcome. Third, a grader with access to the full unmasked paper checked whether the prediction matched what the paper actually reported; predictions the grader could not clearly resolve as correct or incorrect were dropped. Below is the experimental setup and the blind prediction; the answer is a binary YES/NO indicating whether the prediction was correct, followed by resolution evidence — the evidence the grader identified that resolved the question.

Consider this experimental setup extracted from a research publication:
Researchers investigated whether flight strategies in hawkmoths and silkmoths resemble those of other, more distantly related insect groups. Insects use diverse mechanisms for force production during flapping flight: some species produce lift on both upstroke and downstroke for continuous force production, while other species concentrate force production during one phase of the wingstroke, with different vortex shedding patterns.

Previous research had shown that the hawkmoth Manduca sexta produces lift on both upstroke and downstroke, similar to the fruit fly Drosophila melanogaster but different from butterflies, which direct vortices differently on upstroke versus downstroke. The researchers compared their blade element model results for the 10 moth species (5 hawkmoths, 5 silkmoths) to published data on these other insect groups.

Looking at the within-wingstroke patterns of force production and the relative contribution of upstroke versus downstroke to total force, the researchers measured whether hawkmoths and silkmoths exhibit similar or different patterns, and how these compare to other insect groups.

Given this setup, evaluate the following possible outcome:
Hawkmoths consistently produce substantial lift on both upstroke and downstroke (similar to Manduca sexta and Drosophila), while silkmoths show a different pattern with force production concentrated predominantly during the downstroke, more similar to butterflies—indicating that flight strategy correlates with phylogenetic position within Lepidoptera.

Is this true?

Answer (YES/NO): NO